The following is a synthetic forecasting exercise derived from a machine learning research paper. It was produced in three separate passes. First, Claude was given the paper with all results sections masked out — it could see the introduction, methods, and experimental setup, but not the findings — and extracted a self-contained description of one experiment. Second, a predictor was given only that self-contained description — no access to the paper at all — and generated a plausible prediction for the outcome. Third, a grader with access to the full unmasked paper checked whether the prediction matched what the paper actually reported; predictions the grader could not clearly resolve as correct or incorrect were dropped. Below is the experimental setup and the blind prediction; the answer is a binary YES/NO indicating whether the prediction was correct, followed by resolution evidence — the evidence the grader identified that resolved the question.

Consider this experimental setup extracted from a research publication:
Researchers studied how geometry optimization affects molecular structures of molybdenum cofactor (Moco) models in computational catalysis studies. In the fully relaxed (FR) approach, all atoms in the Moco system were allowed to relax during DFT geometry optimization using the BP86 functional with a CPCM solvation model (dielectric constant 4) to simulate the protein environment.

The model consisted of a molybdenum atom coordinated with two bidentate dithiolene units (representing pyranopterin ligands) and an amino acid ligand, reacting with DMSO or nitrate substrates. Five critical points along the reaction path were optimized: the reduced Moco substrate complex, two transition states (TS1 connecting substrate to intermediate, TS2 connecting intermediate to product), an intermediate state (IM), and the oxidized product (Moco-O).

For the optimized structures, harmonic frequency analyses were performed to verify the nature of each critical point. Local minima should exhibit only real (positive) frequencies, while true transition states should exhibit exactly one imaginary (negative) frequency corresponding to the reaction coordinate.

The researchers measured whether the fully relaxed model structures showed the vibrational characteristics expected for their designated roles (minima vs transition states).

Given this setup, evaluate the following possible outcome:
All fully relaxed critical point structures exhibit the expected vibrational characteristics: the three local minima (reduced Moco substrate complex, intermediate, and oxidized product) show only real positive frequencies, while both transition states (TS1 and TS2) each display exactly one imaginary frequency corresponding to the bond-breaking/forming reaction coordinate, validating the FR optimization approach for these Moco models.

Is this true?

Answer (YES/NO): YES